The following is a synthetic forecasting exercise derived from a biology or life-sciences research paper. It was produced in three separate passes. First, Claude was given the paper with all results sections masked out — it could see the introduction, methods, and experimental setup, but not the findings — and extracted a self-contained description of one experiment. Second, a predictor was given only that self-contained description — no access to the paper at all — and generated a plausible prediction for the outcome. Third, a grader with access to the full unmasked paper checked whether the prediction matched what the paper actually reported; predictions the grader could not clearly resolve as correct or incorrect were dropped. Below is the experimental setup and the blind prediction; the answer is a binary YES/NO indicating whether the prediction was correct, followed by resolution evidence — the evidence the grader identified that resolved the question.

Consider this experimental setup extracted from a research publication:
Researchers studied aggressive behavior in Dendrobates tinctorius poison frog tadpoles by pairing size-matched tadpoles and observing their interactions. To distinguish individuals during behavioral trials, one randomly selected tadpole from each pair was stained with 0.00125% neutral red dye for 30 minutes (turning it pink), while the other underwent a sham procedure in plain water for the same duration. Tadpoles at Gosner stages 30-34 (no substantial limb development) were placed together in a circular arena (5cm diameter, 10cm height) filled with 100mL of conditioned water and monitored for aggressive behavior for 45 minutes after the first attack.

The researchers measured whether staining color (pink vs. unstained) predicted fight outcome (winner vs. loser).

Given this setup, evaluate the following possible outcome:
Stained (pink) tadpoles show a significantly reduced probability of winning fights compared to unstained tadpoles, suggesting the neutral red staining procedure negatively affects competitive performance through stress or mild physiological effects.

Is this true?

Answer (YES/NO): YES